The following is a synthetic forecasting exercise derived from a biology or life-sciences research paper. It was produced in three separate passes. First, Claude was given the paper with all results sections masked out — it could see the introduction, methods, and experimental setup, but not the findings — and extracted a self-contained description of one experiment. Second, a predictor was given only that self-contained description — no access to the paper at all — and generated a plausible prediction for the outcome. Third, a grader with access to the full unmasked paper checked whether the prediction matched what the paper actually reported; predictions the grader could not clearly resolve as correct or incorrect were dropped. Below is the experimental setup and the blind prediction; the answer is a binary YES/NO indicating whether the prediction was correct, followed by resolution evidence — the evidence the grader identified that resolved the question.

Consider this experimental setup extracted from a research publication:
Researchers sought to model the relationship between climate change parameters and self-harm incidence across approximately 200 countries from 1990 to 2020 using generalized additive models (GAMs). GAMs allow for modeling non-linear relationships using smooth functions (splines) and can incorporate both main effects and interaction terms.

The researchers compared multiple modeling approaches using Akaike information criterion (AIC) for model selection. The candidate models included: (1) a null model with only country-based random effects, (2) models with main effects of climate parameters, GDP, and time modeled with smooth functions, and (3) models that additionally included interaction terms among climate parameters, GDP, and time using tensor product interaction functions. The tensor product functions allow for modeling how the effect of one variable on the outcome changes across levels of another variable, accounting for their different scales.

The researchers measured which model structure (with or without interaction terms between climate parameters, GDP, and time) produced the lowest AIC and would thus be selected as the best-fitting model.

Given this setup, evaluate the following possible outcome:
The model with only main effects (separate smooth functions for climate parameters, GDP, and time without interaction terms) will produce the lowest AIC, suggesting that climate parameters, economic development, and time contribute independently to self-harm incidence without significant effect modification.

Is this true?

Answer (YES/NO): NO